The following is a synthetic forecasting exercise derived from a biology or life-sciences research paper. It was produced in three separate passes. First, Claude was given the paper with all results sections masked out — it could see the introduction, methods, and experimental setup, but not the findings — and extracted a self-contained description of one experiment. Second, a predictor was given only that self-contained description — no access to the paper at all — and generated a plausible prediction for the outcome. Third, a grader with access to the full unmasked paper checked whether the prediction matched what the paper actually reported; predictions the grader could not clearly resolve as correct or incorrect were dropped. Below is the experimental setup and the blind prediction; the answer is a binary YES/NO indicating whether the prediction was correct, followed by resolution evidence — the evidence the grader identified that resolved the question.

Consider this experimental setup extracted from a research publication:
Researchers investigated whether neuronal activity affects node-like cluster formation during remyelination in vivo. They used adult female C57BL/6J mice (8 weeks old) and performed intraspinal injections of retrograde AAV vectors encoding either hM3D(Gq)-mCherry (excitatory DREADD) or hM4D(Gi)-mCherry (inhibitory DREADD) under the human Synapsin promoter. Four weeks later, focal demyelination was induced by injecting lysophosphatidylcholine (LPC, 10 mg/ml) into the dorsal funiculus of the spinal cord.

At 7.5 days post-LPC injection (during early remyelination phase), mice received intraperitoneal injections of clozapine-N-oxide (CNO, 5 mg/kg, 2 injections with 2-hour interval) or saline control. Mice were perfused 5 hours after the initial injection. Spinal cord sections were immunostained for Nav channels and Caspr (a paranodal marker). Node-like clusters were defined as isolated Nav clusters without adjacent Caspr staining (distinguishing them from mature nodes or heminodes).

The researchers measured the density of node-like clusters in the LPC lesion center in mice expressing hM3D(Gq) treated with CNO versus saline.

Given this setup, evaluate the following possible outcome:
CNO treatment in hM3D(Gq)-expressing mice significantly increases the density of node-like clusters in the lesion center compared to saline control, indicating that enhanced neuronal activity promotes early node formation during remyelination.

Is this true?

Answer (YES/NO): YES